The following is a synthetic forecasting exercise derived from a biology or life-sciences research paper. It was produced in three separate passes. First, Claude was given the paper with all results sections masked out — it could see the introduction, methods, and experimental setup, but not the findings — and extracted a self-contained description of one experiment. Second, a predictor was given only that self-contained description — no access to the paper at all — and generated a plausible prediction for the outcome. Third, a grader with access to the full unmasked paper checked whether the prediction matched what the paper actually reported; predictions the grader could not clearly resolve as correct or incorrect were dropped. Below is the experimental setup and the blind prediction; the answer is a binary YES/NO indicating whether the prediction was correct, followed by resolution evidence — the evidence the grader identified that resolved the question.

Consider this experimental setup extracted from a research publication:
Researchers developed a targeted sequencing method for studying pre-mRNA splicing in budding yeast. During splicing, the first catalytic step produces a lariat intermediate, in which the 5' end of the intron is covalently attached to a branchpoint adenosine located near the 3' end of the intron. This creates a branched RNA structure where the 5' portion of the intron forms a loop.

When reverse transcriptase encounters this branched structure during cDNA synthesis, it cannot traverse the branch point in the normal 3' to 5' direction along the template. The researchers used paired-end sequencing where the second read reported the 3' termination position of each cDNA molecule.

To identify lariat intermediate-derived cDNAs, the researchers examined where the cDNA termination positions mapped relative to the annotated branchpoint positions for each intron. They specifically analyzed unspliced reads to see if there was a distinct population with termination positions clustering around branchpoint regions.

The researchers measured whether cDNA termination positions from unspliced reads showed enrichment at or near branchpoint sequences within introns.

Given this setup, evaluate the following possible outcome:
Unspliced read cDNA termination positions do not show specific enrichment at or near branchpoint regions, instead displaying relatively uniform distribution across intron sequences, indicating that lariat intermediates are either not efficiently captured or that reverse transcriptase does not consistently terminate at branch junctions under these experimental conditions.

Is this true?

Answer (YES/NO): NO